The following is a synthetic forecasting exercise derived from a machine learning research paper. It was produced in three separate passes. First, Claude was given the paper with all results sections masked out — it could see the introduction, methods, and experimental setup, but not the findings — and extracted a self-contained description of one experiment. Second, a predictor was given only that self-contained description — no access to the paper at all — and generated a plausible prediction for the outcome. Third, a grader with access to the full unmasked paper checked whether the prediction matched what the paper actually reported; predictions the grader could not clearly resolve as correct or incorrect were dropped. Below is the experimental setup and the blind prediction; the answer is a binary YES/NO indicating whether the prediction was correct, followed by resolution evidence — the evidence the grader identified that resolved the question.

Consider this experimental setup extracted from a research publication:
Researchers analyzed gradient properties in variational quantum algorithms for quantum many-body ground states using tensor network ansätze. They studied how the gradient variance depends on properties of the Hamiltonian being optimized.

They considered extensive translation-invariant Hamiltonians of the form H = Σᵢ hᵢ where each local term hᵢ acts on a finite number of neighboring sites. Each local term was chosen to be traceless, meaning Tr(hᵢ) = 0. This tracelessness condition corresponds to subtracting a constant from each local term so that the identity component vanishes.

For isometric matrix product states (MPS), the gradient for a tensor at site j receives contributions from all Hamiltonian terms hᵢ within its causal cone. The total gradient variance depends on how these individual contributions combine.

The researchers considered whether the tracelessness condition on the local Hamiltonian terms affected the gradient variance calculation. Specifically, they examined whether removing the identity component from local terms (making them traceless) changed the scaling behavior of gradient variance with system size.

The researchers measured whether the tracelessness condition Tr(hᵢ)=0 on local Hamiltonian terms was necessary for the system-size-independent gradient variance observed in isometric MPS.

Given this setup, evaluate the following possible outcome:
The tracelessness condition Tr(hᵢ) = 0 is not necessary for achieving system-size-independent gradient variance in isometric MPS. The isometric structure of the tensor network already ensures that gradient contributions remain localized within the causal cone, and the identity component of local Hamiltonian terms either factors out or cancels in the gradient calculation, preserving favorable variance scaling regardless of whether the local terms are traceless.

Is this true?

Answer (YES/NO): NO